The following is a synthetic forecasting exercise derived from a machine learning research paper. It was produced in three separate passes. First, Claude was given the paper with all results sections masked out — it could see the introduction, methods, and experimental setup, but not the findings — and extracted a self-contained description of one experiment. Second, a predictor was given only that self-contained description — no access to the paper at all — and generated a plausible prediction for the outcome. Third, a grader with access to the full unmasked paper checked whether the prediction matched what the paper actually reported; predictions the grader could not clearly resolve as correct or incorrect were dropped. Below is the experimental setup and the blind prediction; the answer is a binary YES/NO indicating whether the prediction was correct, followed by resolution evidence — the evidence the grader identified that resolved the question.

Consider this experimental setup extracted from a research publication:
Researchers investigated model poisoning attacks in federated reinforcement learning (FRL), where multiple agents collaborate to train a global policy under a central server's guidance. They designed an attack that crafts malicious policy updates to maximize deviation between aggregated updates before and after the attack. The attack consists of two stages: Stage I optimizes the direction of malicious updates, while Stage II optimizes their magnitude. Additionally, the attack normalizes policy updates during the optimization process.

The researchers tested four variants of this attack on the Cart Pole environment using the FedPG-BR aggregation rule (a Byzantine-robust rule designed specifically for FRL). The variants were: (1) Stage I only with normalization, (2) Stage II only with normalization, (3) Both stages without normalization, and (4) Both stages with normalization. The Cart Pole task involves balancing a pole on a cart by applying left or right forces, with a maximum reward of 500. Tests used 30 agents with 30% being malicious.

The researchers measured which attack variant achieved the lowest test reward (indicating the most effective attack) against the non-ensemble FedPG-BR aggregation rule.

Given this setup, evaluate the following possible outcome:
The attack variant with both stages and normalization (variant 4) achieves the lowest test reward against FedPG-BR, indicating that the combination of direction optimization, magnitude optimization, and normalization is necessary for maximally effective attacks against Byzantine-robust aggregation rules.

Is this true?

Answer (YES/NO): YES